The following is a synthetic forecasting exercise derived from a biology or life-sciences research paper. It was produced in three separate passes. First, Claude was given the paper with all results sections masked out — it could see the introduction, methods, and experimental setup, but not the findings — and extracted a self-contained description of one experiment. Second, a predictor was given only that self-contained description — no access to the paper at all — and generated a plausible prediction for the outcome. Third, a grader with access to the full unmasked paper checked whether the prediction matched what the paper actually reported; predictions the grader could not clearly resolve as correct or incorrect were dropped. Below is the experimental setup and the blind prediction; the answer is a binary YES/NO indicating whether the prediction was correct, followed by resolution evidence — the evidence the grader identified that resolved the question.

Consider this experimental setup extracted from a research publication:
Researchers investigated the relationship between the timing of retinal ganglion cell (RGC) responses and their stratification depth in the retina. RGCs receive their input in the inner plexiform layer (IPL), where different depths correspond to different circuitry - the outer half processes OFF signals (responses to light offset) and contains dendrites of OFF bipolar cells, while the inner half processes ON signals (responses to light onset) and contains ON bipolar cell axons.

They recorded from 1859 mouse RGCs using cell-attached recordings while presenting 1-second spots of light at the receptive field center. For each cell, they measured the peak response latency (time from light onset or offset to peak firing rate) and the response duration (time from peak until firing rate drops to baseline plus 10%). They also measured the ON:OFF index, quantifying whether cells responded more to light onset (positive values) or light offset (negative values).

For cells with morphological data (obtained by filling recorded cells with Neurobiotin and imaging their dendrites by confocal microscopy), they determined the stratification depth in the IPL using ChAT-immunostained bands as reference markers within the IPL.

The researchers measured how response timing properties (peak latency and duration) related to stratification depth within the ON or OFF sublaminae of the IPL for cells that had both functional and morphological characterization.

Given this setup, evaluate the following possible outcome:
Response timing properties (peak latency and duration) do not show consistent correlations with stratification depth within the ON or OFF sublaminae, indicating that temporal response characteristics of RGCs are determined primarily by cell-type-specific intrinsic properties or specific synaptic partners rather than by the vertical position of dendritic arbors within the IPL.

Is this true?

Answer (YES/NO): NO